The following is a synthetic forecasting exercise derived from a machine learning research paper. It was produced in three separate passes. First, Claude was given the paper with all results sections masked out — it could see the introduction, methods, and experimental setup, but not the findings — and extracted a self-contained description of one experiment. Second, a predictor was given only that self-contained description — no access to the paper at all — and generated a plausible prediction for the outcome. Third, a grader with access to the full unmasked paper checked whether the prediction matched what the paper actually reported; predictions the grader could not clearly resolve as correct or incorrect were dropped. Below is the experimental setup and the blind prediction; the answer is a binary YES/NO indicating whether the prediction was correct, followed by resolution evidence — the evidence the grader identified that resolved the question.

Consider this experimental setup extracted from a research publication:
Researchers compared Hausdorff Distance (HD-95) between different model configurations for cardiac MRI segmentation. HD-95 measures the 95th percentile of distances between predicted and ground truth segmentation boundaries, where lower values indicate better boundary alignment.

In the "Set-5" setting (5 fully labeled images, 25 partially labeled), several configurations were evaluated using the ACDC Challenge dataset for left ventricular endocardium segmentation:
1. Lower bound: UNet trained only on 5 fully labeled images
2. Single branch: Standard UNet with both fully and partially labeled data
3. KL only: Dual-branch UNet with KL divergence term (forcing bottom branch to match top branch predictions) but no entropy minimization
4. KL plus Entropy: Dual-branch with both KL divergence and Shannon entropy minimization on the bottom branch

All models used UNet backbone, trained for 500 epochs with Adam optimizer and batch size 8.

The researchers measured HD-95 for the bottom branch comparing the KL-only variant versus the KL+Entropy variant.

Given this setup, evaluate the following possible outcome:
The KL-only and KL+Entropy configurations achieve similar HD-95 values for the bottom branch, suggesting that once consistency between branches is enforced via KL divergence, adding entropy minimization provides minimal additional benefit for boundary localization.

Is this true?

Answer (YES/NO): NO